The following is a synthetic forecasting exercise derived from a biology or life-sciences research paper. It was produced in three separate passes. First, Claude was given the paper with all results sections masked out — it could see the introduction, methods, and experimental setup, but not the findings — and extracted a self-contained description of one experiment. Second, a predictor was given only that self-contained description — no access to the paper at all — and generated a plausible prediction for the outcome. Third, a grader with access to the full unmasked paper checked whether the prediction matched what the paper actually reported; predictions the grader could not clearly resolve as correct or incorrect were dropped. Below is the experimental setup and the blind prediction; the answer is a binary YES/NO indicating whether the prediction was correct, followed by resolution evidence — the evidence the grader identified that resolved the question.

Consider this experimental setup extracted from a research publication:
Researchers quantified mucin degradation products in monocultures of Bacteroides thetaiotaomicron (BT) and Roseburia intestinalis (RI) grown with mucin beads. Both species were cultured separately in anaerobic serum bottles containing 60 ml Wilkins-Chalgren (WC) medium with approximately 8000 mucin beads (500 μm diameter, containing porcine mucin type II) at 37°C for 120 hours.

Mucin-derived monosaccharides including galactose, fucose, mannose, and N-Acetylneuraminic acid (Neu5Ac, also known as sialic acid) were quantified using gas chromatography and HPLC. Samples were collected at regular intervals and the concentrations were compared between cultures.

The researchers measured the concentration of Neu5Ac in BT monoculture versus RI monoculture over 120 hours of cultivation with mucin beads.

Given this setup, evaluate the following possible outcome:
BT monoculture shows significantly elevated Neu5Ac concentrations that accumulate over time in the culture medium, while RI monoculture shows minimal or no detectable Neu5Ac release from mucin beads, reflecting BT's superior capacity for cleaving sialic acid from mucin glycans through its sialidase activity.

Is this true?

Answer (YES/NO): YES